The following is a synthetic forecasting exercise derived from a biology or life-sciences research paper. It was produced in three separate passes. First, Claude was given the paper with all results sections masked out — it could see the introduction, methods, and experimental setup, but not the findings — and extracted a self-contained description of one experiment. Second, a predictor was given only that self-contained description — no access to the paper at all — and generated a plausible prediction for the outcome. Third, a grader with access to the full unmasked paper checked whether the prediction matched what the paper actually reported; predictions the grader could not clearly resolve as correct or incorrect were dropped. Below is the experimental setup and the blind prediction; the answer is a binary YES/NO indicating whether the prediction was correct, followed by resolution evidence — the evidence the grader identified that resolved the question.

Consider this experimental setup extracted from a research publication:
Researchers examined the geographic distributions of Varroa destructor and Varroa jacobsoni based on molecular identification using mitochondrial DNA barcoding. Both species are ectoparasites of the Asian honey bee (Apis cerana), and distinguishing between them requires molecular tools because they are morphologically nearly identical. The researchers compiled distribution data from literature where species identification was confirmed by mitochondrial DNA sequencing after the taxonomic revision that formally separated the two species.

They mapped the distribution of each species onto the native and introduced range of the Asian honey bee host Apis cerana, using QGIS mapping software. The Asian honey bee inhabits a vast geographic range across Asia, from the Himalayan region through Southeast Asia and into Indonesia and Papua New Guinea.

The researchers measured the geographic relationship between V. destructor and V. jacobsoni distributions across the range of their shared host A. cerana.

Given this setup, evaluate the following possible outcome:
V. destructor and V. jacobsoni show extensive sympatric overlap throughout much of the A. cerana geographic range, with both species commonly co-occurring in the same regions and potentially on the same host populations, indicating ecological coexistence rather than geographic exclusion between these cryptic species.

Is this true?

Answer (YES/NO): NO